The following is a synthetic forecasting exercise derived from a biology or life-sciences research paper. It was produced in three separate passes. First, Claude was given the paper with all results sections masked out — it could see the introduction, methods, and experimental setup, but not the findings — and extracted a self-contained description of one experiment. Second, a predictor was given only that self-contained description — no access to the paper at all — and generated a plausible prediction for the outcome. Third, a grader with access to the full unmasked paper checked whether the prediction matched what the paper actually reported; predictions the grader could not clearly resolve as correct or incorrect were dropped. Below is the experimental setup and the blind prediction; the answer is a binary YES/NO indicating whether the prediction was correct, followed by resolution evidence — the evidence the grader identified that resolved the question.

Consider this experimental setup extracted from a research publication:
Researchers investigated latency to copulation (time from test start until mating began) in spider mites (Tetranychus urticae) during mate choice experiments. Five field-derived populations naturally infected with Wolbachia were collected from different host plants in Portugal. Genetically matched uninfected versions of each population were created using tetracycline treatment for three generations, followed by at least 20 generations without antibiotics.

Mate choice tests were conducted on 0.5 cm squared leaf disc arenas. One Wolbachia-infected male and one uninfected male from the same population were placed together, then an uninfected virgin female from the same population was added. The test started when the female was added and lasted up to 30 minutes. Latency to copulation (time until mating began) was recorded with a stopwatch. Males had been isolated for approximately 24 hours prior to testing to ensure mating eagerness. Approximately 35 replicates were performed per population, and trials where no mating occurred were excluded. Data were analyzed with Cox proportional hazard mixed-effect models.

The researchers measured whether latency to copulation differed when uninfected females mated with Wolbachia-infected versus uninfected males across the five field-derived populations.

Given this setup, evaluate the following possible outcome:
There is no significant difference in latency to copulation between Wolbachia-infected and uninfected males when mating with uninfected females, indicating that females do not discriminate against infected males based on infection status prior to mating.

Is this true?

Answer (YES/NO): YES